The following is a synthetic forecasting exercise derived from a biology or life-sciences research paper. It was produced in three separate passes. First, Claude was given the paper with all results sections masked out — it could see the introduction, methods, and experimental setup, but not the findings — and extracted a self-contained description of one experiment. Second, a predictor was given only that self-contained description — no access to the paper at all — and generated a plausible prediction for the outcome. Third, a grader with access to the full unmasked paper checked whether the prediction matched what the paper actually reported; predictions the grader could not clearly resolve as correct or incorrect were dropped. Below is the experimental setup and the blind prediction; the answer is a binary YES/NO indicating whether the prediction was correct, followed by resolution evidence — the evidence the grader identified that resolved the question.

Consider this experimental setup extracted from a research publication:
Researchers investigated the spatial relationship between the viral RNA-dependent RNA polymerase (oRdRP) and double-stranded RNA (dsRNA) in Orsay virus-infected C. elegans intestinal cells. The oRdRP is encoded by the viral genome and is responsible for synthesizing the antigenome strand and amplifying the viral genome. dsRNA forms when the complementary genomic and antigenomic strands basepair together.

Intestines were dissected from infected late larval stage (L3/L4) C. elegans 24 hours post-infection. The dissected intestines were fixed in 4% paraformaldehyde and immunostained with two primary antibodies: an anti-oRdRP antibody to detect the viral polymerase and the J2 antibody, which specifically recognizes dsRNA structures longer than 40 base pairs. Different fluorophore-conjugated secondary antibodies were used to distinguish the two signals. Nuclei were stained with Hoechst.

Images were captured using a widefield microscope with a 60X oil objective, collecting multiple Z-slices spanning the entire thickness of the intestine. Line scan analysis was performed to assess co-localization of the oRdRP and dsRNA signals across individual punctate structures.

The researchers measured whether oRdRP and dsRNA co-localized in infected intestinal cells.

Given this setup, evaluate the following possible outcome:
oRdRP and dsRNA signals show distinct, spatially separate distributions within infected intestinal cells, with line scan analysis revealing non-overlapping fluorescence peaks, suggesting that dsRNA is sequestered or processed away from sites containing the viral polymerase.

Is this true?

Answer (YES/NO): NO